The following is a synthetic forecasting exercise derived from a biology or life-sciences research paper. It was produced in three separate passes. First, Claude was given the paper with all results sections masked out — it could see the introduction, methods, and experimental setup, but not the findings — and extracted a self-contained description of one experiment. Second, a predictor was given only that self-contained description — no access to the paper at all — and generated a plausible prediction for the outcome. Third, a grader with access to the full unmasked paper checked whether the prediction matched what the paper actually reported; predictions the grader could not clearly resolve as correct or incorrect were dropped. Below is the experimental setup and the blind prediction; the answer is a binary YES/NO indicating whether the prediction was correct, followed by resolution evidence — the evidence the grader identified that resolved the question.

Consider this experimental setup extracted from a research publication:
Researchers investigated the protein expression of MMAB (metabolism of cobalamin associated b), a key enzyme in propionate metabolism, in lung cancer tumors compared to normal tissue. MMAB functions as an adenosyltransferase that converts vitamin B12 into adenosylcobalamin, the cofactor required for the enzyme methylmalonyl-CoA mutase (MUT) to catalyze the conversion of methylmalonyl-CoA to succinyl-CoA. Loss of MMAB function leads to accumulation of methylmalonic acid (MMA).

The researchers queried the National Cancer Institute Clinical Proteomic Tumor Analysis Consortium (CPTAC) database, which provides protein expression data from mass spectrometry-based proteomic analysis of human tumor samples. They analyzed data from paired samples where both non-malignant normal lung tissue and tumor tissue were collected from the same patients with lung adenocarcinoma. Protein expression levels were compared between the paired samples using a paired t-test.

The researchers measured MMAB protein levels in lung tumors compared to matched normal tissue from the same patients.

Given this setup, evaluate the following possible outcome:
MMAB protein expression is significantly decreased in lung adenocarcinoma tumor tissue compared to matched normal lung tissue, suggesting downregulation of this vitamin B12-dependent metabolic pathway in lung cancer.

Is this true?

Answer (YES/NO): YES